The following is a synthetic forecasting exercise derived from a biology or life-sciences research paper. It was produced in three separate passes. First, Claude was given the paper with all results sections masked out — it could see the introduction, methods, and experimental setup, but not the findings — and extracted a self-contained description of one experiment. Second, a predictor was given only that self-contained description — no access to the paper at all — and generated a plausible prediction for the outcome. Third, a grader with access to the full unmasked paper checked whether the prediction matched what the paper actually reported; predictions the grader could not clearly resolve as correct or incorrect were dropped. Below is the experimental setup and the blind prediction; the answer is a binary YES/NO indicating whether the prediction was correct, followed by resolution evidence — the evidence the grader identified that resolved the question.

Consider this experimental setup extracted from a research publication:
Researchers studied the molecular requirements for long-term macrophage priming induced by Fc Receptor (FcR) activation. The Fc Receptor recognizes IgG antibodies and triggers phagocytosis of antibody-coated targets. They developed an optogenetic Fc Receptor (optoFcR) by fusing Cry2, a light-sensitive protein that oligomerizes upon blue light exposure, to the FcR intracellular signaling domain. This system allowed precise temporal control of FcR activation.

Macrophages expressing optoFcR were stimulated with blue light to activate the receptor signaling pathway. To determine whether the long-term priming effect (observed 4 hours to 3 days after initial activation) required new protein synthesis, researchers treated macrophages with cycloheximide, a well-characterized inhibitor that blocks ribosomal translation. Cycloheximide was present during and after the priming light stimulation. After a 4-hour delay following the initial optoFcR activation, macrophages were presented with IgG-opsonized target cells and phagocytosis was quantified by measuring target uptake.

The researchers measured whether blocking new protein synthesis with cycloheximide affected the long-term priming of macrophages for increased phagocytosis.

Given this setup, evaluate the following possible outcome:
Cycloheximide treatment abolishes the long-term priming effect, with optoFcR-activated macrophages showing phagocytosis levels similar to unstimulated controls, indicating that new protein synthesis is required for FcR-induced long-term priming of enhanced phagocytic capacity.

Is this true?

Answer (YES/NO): YES